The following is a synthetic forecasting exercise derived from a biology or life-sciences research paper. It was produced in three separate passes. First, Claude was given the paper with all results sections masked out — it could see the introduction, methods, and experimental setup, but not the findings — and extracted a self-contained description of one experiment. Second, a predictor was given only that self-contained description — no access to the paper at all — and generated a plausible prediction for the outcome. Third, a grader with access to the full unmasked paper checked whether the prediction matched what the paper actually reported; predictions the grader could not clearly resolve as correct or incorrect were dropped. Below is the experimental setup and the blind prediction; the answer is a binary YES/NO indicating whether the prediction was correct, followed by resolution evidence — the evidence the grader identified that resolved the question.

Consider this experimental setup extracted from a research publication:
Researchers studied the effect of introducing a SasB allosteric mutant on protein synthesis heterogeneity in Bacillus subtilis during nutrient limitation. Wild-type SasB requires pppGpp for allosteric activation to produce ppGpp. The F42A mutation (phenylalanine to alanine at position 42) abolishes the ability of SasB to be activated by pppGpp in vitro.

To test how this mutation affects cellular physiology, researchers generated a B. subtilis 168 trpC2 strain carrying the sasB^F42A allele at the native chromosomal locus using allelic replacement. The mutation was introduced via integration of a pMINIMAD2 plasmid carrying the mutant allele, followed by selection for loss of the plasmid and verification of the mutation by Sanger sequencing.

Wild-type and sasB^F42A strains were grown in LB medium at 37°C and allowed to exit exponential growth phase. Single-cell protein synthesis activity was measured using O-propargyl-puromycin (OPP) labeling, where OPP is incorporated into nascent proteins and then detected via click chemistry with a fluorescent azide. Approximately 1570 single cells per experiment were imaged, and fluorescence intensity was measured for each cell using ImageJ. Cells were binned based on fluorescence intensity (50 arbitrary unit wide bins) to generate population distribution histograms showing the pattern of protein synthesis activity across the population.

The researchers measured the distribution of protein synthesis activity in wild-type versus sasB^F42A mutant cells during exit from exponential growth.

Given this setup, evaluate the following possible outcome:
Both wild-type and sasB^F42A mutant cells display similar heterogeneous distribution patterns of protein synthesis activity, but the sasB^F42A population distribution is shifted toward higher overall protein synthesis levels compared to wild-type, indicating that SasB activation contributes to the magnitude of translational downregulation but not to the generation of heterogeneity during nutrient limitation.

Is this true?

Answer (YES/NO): NO